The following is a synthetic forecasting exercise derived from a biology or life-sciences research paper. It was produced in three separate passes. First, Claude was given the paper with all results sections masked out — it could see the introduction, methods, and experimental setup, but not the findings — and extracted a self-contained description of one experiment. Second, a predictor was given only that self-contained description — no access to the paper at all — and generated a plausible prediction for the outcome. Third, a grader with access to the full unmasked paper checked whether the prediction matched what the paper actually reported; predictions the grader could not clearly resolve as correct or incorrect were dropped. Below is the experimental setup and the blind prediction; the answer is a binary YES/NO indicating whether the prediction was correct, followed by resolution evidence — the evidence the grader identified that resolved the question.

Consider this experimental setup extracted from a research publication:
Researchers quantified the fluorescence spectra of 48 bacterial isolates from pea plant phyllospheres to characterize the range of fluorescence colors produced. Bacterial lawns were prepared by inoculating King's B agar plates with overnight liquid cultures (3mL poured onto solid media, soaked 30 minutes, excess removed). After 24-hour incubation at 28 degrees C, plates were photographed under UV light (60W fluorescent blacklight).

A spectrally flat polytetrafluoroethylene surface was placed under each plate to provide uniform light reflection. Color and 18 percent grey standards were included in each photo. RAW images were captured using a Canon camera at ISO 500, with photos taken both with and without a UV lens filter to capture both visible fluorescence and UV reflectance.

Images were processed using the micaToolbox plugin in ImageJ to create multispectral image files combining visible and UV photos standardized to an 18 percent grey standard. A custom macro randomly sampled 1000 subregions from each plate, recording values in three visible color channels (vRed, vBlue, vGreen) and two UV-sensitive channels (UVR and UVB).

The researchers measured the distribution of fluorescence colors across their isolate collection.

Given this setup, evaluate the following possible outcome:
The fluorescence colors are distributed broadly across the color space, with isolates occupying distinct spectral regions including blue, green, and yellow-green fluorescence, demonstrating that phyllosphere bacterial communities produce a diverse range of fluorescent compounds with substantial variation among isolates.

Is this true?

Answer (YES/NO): NO